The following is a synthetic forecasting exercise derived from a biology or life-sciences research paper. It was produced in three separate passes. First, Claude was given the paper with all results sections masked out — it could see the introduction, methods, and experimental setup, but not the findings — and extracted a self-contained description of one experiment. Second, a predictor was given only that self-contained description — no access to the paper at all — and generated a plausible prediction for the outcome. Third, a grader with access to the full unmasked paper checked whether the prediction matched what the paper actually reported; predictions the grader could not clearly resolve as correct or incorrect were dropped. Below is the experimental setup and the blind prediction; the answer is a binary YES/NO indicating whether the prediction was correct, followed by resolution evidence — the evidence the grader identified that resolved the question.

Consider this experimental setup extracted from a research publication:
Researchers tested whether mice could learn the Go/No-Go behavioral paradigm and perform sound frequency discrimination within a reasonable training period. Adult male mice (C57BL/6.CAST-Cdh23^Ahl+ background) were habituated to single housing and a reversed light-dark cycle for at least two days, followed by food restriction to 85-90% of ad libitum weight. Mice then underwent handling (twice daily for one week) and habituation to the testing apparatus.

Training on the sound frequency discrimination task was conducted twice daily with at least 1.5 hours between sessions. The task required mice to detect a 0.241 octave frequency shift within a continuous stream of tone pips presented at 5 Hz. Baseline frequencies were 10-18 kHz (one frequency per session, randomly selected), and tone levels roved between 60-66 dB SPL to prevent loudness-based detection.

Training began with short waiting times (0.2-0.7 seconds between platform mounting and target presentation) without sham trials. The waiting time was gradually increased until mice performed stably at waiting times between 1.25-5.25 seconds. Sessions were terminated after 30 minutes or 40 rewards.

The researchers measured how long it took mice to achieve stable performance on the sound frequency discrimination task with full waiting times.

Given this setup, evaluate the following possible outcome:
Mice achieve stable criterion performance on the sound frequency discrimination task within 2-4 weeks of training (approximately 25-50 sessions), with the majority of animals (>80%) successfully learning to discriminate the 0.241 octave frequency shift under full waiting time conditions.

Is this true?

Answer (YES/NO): NO